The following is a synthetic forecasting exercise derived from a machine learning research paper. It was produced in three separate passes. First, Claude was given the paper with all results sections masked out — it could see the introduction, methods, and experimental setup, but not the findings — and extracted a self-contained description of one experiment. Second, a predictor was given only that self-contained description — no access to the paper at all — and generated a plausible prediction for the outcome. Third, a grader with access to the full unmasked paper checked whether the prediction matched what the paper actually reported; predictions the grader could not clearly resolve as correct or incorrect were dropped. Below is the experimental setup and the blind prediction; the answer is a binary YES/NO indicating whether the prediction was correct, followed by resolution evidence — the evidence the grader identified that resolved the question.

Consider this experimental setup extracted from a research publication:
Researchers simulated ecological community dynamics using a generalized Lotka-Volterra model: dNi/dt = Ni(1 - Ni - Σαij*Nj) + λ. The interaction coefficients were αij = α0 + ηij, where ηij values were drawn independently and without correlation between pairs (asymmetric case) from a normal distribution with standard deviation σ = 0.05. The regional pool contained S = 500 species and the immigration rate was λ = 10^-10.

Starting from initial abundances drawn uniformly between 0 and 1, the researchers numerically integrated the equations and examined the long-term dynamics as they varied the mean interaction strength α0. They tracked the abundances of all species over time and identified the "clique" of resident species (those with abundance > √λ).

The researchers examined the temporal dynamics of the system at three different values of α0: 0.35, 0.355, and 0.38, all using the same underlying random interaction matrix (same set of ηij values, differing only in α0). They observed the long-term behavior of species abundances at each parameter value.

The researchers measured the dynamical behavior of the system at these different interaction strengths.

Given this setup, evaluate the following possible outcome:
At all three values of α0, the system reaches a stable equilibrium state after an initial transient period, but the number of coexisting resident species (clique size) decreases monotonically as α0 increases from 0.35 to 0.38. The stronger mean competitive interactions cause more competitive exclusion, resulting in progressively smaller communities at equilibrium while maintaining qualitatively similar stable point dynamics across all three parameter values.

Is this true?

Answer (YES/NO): NO